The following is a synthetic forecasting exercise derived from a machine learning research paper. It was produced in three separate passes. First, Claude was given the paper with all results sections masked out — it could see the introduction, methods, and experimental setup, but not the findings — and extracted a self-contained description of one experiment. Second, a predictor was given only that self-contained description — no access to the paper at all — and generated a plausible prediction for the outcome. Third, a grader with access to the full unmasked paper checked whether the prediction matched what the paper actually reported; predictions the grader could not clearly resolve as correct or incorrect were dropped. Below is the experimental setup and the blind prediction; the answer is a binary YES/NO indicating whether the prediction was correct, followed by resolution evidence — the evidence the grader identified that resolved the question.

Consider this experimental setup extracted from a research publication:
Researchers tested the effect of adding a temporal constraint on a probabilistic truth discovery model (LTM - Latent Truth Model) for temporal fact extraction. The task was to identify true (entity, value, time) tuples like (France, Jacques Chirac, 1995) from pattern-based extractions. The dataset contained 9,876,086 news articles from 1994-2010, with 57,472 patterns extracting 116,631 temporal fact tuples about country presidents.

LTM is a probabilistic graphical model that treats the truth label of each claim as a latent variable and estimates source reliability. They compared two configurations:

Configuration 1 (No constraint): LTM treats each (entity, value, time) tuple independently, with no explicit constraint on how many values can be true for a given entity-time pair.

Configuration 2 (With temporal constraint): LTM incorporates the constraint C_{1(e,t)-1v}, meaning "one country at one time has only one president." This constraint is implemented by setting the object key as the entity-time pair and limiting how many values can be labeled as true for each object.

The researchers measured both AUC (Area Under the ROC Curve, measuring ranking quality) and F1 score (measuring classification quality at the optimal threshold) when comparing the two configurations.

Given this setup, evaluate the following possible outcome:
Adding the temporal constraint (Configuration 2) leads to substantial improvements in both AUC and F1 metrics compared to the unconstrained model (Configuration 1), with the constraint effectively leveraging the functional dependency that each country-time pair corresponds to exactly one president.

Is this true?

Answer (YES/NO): NO